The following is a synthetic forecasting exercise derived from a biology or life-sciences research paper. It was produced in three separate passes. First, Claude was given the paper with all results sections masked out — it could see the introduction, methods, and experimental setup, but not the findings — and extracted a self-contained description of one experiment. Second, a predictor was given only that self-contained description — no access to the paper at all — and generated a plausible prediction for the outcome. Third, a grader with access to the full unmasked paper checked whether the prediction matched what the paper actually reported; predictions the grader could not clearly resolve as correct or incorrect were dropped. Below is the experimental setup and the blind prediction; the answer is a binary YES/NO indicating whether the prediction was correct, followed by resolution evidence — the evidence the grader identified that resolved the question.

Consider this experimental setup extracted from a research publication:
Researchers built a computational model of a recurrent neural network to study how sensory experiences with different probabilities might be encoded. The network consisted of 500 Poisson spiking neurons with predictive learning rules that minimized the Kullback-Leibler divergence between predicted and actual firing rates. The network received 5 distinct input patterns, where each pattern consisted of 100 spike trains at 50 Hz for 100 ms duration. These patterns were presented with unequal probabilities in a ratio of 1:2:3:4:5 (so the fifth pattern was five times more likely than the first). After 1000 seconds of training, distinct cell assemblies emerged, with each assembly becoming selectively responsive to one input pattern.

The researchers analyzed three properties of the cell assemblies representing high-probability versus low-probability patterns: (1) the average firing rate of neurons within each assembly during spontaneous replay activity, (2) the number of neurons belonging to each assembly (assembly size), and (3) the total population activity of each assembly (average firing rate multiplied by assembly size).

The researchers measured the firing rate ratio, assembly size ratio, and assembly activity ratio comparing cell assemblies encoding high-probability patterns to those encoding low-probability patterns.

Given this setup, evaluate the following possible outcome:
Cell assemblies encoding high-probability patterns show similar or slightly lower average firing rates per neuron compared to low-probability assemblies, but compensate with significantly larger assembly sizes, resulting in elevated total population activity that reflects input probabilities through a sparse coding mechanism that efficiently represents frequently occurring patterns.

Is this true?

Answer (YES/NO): NO